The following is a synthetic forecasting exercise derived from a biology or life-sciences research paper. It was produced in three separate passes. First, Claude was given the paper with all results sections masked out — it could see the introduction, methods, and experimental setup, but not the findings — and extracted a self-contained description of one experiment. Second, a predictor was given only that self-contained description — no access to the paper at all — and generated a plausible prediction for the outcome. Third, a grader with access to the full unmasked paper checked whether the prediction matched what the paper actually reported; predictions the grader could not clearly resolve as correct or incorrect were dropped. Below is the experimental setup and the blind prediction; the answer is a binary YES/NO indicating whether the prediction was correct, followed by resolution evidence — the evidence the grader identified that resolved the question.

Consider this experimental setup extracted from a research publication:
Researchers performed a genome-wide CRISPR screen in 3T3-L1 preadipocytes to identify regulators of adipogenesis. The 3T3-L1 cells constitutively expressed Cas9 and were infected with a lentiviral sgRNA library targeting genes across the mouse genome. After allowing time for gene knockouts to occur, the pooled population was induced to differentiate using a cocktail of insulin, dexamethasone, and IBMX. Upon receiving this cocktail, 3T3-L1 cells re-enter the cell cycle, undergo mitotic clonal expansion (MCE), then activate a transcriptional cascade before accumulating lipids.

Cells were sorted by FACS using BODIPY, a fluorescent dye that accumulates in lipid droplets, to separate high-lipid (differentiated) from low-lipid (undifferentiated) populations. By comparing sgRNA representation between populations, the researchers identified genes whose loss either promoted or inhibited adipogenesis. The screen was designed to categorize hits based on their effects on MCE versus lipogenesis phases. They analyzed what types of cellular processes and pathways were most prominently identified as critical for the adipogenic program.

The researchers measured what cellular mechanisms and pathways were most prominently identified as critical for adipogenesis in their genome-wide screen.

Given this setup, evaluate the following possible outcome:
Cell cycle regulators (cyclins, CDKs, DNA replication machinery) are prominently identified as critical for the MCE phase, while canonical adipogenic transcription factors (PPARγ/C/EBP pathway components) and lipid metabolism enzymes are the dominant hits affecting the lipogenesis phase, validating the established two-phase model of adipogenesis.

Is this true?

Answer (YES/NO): NO